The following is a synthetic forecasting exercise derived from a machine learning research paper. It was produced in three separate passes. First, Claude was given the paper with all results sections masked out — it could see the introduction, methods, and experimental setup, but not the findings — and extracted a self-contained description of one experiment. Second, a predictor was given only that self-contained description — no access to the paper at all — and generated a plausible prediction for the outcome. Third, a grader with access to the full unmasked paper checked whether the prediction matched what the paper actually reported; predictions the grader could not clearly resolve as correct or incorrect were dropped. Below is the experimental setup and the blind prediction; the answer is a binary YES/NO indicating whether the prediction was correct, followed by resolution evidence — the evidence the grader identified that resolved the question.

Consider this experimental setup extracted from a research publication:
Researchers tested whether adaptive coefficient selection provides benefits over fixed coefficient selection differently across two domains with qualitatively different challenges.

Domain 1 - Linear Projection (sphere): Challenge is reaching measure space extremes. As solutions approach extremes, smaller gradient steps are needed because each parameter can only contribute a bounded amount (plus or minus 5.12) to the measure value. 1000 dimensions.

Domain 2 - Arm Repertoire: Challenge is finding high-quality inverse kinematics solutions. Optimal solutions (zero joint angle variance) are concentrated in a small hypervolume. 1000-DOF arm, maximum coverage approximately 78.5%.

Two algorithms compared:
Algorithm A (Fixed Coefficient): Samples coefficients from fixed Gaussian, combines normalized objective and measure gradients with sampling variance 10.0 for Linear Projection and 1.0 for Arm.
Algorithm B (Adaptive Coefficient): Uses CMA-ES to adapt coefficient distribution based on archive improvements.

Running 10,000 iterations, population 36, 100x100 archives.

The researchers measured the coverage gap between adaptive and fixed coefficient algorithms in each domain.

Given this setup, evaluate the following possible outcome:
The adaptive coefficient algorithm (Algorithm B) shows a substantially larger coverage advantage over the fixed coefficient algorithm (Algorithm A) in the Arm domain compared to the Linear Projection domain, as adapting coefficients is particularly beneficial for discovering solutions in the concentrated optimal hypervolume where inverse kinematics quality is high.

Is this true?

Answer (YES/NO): YES